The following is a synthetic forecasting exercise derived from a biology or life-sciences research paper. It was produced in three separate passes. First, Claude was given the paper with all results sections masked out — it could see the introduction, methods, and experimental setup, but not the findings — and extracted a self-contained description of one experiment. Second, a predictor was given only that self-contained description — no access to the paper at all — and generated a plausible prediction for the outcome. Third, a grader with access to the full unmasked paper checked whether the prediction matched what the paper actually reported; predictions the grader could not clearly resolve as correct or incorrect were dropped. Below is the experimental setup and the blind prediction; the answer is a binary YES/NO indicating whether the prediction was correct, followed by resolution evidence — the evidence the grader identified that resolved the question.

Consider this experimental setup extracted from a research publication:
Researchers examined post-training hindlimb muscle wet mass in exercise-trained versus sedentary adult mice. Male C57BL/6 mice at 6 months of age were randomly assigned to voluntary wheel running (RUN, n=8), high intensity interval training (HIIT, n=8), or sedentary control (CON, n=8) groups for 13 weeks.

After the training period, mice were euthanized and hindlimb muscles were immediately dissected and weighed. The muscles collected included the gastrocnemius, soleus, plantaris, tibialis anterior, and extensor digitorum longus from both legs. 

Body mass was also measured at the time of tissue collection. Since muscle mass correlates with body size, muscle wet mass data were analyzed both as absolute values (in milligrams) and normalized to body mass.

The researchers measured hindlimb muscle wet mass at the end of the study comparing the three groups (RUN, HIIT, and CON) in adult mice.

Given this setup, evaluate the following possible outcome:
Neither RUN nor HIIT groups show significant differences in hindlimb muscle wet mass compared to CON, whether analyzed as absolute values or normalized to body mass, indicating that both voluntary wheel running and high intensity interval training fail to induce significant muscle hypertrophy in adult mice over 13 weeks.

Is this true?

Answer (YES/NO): NO